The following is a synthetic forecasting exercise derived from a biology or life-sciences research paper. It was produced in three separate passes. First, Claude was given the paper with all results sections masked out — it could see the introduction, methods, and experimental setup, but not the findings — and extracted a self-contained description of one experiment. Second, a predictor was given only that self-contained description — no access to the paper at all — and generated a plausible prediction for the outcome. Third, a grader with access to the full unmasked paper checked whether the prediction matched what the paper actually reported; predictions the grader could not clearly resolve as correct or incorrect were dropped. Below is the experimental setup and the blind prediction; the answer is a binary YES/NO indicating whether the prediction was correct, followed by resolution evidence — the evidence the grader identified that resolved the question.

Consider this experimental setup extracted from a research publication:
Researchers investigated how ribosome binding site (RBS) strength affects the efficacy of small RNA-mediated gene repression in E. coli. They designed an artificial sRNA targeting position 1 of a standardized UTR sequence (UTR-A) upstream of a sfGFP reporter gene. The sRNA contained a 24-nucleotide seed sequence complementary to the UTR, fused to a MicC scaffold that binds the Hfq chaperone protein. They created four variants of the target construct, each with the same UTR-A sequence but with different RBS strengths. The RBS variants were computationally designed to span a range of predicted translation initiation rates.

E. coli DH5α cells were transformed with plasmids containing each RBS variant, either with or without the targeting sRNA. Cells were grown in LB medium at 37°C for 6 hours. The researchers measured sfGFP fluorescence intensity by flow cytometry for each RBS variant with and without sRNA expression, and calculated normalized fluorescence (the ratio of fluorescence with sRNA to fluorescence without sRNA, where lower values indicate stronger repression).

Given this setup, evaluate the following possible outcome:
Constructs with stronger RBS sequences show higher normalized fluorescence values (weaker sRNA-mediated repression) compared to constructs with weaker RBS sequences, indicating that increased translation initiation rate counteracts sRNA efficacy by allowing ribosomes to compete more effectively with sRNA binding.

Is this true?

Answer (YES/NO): NO